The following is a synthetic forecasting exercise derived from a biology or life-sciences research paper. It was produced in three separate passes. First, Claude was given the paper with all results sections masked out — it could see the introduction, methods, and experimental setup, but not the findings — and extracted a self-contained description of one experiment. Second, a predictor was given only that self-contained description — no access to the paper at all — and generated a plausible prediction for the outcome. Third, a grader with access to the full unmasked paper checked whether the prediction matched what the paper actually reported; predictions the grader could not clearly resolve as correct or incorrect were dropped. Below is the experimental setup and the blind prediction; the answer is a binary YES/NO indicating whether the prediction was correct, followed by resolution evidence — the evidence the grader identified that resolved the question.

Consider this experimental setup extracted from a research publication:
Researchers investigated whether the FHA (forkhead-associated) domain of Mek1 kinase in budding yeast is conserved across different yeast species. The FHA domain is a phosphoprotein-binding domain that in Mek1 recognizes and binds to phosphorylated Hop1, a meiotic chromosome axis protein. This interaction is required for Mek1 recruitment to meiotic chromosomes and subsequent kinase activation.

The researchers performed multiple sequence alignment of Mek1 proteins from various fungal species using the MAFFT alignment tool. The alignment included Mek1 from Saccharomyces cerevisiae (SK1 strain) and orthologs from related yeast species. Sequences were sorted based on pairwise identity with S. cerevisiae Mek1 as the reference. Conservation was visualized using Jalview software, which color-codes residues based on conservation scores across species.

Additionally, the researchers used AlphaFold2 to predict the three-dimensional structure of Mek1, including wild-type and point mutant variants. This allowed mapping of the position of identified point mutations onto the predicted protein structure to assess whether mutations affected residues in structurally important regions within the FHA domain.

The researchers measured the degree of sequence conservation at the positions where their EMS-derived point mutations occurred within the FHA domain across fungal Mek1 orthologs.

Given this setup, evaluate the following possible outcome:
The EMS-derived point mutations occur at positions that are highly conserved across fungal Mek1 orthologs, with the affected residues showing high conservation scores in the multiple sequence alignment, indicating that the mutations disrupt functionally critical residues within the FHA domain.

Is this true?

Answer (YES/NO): YES